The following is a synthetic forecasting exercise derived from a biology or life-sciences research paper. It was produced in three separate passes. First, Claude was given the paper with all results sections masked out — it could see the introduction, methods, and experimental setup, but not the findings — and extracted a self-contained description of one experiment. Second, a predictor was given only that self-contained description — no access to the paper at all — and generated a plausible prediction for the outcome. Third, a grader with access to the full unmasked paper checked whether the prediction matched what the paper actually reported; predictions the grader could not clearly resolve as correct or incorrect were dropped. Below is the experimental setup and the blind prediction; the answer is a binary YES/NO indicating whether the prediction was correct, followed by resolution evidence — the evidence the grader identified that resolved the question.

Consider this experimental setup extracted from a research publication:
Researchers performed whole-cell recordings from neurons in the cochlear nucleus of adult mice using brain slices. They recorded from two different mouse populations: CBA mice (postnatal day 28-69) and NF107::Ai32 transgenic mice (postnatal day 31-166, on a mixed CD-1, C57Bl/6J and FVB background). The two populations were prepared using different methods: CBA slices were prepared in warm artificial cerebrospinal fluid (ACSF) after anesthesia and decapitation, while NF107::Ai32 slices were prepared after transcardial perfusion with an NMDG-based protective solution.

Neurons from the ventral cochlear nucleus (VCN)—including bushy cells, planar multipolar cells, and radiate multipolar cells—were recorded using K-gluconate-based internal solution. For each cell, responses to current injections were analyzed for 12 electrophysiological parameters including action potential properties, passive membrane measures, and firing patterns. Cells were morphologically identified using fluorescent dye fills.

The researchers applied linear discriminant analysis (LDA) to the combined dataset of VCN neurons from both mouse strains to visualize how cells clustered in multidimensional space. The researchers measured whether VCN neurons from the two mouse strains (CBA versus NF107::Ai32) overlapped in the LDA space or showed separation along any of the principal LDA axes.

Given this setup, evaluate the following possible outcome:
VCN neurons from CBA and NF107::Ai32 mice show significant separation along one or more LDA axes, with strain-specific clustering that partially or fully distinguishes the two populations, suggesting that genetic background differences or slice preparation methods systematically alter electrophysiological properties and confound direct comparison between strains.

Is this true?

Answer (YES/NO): NO